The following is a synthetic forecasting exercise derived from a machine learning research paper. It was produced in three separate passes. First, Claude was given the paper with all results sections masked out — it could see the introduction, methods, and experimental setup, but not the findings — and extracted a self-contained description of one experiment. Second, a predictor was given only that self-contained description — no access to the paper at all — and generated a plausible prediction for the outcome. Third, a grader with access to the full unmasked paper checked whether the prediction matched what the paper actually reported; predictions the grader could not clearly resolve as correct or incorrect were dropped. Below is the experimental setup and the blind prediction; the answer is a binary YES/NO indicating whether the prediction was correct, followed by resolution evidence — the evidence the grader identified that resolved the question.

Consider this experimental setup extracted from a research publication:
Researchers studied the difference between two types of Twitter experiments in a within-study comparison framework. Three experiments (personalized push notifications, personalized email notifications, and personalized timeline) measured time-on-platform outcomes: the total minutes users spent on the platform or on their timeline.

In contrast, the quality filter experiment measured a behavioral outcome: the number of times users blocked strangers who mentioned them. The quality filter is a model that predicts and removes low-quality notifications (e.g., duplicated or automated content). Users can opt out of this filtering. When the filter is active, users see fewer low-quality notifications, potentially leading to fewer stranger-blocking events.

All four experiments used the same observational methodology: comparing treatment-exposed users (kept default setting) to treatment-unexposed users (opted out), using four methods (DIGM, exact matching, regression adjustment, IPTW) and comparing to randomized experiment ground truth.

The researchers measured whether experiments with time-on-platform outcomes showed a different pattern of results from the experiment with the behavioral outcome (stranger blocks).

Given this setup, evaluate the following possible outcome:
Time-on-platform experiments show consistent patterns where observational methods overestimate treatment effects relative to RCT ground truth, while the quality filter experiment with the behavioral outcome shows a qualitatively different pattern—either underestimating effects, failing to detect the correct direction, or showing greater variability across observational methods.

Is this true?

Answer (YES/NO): NO